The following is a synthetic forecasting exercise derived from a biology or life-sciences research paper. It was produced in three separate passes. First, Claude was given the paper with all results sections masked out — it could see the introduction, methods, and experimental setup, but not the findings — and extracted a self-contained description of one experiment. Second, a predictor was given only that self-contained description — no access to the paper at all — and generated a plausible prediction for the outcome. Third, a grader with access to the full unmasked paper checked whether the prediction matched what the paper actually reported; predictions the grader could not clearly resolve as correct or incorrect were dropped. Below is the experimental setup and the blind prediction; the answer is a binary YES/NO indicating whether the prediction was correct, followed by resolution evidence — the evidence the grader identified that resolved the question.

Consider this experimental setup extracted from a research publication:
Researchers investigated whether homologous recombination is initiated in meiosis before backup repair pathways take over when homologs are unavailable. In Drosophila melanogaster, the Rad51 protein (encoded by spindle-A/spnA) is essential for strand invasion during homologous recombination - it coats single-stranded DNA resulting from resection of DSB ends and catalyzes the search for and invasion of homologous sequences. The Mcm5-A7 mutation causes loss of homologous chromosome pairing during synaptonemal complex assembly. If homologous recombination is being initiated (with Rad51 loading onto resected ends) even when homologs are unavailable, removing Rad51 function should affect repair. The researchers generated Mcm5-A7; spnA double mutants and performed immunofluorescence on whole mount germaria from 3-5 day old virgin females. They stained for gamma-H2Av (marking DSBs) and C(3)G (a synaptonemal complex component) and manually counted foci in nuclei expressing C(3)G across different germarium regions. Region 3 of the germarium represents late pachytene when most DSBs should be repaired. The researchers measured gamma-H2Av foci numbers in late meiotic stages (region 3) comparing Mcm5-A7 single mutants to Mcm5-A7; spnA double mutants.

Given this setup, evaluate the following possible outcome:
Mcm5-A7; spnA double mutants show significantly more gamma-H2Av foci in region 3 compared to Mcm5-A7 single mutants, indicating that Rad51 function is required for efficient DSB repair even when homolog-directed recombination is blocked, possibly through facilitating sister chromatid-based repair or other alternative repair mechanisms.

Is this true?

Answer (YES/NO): NO